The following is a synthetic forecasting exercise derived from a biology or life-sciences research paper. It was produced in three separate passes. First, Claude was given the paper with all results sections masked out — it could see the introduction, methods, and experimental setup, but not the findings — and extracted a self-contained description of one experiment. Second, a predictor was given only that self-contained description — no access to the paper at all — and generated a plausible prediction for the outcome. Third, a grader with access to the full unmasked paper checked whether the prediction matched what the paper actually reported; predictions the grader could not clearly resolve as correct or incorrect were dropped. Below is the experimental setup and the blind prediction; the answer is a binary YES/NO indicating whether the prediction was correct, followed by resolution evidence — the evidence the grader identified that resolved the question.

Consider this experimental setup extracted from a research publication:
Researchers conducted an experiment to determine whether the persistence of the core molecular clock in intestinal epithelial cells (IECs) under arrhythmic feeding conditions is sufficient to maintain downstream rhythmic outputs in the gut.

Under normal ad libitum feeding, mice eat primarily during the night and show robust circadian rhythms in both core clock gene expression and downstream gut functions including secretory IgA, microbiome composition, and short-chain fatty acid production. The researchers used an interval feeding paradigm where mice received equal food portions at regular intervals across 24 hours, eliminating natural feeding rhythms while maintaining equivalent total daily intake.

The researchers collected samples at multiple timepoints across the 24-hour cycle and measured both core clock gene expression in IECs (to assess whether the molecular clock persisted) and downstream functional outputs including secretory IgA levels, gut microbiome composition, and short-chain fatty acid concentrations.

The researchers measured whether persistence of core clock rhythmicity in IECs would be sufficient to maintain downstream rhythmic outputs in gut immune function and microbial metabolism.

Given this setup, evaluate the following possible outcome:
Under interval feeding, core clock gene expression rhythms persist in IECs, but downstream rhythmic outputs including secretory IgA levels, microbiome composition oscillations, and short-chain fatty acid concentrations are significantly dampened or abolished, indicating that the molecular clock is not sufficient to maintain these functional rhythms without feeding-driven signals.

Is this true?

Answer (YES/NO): YES